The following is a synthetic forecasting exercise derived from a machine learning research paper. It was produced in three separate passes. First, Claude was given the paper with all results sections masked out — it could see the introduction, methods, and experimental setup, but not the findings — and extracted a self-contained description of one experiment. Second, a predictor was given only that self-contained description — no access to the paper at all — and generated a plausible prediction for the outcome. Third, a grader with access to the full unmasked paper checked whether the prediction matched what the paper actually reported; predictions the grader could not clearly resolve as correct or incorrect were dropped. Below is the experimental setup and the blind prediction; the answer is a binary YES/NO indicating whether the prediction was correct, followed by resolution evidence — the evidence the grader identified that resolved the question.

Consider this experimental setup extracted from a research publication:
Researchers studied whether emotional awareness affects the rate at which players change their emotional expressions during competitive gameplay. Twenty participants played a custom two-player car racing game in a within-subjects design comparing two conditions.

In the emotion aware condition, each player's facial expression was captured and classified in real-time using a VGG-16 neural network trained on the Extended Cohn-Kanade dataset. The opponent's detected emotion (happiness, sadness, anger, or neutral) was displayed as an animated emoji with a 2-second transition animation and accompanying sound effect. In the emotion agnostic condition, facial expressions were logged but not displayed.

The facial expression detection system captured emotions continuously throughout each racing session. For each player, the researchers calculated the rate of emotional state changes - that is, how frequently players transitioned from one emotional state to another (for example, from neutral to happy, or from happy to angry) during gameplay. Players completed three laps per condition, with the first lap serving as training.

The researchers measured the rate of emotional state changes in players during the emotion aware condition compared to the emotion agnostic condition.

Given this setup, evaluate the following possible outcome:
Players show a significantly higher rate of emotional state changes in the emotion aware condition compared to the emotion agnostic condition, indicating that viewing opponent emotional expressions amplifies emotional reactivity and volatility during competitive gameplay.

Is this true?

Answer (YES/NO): YES